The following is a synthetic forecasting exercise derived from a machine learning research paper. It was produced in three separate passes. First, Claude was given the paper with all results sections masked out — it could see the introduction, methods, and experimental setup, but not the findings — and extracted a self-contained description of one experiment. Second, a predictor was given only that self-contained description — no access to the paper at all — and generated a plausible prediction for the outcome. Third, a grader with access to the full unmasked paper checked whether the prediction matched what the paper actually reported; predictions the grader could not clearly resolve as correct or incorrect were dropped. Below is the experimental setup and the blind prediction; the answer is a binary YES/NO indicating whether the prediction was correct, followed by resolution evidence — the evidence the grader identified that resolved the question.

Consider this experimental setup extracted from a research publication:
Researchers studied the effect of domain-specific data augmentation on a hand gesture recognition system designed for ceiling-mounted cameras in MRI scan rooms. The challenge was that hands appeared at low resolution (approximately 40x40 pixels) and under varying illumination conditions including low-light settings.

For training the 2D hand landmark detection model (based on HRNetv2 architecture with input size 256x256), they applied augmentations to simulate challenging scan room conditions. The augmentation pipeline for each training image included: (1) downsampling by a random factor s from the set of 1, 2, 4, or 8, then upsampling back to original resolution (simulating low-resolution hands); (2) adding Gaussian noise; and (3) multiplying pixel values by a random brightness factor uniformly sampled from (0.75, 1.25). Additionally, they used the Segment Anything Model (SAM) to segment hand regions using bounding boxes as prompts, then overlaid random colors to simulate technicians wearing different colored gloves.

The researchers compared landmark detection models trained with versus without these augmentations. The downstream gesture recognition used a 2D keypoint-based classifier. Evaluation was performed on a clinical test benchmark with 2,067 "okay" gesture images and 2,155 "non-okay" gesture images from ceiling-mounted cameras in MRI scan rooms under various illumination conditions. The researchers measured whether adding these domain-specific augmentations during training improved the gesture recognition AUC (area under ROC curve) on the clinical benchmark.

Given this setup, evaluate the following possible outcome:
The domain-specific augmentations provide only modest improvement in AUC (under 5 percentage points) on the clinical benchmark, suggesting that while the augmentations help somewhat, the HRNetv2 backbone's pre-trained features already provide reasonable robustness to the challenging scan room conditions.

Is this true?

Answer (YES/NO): YES